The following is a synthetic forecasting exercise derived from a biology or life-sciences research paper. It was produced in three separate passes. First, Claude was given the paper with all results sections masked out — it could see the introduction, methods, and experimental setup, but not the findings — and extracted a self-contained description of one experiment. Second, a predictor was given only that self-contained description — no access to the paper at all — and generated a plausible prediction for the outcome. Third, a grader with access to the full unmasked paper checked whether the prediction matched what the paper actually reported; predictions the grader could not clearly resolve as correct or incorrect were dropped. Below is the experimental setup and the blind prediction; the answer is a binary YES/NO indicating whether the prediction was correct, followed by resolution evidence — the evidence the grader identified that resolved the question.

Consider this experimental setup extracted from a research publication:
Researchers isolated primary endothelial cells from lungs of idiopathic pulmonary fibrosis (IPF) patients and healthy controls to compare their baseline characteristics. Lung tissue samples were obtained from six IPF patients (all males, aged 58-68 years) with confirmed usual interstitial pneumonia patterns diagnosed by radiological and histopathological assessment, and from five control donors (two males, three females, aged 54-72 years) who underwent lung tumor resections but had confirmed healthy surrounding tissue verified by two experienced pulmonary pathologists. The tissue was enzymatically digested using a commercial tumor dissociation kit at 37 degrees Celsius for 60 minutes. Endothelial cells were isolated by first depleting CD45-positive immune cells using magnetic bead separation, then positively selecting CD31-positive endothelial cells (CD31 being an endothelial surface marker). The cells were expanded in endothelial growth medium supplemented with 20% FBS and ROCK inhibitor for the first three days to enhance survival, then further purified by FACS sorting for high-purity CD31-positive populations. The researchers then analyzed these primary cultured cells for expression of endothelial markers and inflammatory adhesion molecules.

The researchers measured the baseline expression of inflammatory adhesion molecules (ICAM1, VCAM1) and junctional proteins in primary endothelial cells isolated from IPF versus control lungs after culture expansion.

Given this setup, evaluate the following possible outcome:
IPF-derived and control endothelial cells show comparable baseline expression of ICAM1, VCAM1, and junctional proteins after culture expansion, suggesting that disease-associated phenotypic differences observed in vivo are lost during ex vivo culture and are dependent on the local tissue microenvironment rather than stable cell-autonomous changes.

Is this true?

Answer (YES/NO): NO